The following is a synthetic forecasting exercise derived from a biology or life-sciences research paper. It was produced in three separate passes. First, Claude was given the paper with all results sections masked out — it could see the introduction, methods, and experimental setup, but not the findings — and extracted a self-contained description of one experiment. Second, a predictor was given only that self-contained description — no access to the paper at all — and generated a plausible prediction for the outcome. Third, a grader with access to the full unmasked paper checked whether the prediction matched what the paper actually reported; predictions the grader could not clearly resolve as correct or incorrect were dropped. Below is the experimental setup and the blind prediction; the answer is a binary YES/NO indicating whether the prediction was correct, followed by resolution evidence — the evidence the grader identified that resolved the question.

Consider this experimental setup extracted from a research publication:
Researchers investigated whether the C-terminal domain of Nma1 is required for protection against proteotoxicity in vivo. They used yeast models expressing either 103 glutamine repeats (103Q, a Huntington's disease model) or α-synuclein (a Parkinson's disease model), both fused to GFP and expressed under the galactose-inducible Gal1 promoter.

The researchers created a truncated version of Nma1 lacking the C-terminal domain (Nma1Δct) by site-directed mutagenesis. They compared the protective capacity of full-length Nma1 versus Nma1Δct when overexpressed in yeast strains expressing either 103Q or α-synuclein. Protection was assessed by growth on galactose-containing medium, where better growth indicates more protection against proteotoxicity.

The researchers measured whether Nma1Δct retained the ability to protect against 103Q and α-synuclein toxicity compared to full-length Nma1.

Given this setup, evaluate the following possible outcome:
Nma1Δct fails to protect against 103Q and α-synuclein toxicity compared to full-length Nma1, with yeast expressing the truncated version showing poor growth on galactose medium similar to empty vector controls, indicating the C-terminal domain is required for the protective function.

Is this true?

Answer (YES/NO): YES